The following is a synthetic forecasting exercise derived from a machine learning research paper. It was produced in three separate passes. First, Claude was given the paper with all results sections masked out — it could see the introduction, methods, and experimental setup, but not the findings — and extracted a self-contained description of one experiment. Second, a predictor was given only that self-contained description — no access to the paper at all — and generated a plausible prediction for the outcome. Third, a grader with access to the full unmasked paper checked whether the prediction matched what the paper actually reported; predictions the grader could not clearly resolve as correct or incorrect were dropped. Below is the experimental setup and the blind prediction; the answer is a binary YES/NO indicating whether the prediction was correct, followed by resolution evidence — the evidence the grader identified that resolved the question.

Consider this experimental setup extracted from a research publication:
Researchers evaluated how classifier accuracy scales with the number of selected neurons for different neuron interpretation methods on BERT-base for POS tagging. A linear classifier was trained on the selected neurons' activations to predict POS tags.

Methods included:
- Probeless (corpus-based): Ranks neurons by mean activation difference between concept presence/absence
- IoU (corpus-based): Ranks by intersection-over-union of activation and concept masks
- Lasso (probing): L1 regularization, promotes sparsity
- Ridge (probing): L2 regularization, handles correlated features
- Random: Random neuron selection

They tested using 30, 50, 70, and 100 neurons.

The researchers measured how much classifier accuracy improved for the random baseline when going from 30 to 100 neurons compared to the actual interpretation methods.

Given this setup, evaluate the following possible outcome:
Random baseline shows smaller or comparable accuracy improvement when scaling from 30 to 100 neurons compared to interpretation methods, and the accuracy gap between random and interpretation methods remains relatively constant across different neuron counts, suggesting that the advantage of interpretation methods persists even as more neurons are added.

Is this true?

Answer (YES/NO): NO